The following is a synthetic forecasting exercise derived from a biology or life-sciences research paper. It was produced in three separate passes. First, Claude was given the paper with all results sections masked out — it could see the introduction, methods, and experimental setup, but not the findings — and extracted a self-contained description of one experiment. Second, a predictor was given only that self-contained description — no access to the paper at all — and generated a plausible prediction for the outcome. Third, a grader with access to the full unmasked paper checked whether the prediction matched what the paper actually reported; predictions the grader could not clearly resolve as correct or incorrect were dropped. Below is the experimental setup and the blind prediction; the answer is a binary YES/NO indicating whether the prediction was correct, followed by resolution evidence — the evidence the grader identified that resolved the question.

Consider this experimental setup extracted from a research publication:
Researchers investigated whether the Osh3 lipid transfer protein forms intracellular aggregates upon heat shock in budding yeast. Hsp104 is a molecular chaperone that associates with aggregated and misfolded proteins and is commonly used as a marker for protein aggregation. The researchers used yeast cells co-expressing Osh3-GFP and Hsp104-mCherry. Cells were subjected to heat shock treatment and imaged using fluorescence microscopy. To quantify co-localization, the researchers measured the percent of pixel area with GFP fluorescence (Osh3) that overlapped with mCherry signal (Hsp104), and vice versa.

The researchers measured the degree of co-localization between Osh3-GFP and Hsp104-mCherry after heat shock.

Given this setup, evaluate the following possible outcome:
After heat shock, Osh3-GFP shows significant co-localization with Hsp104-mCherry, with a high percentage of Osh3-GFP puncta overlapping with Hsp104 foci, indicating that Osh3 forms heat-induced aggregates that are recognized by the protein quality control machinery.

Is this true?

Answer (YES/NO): YES